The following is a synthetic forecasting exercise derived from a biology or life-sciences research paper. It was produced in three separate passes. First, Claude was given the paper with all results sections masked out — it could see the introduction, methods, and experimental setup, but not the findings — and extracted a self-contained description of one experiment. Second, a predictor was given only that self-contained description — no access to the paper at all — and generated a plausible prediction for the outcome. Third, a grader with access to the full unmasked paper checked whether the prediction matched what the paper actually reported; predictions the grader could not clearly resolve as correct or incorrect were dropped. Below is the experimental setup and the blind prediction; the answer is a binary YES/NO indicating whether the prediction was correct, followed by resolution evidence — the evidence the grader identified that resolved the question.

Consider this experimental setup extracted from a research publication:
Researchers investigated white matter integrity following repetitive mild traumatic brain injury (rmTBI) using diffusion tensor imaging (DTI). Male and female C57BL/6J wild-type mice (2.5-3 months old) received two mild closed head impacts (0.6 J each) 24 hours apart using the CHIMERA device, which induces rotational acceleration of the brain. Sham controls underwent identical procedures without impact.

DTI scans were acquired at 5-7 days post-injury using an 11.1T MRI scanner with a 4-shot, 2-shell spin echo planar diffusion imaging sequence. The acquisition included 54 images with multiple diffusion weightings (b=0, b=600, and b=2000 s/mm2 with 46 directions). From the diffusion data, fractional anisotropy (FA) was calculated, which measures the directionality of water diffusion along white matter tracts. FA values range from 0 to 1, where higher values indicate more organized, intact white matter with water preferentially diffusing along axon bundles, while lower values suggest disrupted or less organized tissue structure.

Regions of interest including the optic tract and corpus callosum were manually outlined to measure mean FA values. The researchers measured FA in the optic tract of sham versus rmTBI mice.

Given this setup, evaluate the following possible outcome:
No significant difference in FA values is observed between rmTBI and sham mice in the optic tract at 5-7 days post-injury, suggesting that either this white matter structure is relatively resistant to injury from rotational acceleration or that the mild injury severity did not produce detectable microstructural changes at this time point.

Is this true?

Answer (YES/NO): NO